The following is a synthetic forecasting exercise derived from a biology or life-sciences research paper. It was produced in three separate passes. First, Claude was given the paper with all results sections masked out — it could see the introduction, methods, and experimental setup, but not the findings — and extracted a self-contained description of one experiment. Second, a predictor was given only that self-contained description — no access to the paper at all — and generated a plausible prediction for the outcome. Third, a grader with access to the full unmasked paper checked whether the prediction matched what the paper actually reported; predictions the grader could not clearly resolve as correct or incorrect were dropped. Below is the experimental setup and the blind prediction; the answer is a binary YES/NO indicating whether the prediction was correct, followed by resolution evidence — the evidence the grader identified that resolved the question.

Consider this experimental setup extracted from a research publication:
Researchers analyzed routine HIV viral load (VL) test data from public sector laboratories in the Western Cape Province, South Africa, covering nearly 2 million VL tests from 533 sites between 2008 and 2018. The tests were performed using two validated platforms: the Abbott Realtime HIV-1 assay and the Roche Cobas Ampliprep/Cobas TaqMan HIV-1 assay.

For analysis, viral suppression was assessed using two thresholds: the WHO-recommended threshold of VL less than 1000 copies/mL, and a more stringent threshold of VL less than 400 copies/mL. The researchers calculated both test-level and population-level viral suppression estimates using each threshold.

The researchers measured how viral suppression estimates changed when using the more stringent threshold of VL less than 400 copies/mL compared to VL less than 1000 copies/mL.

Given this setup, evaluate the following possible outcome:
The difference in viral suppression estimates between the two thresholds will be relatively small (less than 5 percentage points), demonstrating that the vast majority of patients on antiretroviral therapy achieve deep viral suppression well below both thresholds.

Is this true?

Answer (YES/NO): YES